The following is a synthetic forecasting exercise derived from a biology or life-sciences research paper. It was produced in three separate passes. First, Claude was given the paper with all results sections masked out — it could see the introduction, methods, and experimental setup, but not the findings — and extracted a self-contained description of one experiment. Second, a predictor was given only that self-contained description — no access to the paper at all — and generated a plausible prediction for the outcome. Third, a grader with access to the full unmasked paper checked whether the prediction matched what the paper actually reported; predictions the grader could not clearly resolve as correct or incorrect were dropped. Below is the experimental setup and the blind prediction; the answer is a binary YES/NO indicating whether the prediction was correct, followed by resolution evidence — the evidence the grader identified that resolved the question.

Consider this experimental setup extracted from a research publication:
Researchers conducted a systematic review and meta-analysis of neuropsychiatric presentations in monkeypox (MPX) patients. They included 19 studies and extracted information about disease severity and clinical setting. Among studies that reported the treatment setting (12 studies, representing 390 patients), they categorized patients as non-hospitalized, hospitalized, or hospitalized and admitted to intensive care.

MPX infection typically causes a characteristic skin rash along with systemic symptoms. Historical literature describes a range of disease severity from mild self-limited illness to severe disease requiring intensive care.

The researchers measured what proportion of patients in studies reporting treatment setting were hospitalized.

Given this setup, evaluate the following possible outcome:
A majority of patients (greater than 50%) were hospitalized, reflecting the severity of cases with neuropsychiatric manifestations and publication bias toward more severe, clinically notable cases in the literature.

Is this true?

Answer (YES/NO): YES